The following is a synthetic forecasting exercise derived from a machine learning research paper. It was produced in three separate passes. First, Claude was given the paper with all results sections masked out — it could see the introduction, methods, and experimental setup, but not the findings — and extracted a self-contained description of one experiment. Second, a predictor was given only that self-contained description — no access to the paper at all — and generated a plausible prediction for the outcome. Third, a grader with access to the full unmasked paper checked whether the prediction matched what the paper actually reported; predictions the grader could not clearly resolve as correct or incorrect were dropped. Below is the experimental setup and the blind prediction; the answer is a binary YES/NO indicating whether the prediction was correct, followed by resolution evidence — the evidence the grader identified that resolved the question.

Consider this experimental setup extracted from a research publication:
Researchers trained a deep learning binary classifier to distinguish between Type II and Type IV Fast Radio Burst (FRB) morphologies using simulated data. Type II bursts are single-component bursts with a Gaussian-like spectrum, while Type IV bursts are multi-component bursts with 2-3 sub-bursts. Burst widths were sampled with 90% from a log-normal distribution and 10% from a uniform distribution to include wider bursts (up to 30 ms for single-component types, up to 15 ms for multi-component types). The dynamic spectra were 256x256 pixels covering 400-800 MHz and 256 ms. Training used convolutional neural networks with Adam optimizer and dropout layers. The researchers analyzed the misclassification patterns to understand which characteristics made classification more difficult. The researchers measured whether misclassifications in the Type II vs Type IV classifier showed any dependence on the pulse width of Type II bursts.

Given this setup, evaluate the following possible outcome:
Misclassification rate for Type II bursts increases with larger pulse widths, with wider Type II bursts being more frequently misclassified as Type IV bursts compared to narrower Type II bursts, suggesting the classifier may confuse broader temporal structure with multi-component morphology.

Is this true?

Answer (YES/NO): YES